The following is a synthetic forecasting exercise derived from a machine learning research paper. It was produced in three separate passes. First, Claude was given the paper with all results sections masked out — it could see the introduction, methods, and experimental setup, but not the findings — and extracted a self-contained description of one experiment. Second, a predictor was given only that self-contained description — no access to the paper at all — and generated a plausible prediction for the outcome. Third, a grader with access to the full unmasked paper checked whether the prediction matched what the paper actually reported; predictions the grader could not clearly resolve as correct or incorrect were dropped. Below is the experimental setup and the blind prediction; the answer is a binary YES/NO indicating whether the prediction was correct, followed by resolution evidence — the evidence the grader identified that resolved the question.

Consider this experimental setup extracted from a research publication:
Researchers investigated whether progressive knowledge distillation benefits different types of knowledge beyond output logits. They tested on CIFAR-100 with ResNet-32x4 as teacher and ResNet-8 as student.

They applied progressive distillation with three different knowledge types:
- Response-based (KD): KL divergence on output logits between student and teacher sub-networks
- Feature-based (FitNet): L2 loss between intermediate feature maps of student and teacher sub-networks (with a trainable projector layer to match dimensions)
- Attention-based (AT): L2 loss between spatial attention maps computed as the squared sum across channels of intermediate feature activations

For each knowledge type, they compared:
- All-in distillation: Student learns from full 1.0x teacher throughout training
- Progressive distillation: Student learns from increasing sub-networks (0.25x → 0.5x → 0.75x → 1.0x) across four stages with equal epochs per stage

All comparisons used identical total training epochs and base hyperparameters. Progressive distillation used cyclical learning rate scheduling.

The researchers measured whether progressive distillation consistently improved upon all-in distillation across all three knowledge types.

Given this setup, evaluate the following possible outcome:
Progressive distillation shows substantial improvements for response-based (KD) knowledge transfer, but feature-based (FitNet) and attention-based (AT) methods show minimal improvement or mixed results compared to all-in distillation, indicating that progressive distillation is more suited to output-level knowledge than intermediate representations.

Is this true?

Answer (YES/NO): NO